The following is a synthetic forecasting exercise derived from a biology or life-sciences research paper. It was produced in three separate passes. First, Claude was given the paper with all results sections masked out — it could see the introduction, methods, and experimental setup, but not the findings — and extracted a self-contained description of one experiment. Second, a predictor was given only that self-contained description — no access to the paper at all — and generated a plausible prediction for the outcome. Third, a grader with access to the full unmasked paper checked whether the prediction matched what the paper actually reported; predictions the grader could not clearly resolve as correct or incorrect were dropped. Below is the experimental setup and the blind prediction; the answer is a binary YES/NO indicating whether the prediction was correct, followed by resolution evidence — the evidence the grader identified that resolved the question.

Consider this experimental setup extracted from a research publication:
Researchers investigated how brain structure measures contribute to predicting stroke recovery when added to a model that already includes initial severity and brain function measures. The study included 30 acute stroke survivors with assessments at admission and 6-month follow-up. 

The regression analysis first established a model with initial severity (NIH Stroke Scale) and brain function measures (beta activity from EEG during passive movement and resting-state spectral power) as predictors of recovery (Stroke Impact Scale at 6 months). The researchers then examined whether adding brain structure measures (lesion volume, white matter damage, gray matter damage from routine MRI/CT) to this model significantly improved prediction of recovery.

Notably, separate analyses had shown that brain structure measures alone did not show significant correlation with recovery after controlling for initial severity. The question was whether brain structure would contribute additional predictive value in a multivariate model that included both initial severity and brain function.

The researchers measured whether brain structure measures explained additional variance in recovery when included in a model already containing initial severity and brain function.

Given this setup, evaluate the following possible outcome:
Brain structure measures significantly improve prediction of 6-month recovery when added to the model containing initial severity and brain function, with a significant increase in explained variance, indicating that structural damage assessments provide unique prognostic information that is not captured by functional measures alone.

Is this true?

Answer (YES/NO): YES